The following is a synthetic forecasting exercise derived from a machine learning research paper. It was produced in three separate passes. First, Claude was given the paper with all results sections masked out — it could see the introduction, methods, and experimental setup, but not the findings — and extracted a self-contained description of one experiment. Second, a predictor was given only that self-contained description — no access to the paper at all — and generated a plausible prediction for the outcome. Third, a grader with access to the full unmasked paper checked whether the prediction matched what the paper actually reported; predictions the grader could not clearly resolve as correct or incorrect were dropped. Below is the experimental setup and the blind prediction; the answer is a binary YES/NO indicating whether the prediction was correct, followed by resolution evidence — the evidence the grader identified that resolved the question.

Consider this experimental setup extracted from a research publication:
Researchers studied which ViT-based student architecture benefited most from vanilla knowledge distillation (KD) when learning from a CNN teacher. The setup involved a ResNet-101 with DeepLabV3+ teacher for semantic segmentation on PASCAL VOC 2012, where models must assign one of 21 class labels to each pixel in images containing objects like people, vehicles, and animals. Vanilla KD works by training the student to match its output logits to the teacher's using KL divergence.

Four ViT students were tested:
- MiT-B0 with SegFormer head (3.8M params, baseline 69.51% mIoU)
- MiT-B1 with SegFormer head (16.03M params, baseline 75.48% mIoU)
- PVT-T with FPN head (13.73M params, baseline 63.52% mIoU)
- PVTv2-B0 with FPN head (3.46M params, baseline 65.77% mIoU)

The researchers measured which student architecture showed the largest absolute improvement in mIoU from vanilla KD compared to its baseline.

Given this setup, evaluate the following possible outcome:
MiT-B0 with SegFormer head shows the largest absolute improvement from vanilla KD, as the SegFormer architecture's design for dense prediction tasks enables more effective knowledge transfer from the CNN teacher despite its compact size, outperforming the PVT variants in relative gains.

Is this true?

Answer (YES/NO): NO